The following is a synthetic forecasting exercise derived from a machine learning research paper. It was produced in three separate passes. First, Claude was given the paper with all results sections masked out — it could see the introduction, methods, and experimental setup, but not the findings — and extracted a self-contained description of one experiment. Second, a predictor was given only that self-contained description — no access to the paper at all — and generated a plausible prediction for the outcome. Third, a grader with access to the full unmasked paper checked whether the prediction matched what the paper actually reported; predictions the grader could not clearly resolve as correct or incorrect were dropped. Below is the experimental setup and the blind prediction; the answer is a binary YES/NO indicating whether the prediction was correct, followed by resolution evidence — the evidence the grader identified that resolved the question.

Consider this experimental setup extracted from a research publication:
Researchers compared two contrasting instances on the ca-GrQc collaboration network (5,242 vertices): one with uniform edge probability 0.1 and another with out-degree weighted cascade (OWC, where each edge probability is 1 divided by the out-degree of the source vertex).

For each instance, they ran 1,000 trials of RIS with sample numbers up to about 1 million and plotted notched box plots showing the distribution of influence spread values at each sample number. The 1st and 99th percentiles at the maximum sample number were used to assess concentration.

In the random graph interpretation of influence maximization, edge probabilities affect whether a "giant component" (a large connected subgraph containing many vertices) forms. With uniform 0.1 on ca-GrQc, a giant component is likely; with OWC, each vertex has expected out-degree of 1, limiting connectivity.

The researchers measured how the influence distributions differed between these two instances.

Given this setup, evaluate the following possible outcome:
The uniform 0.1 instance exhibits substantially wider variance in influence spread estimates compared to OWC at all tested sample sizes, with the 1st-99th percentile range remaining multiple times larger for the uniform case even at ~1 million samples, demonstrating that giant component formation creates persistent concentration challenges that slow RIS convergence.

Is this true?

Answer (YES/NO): NO